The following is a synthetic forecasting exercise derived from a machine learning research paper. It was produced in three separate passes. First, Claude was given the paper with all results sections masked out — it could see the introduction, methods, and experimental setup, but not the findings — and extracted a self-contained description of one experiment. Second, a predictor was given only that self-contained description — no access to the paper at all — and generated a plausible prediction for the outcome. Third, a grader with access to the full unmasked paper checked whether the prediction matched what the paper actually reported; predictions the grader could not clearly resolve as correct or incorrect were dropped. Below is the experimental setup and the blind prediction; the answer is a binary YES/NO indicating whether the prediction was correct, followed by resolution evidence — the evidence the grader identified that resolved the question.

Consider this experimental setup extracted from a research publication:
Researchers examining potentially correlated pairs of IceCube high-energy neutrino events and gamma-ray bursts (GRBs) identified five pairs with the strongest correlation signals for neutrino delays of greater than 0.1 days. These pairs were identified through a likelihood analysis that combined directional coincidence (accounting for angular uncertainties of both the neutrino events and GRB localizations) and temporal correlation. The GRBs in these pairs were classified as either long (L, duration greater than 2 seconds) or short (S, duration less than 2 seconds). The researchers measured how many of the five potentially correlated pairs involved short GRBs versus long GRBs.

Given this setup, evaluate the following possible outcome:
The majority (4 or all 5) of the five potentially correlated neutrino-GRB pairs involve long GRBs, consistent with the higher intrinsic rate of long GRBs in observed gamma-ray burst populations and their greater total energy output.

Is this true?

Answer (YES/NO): YES